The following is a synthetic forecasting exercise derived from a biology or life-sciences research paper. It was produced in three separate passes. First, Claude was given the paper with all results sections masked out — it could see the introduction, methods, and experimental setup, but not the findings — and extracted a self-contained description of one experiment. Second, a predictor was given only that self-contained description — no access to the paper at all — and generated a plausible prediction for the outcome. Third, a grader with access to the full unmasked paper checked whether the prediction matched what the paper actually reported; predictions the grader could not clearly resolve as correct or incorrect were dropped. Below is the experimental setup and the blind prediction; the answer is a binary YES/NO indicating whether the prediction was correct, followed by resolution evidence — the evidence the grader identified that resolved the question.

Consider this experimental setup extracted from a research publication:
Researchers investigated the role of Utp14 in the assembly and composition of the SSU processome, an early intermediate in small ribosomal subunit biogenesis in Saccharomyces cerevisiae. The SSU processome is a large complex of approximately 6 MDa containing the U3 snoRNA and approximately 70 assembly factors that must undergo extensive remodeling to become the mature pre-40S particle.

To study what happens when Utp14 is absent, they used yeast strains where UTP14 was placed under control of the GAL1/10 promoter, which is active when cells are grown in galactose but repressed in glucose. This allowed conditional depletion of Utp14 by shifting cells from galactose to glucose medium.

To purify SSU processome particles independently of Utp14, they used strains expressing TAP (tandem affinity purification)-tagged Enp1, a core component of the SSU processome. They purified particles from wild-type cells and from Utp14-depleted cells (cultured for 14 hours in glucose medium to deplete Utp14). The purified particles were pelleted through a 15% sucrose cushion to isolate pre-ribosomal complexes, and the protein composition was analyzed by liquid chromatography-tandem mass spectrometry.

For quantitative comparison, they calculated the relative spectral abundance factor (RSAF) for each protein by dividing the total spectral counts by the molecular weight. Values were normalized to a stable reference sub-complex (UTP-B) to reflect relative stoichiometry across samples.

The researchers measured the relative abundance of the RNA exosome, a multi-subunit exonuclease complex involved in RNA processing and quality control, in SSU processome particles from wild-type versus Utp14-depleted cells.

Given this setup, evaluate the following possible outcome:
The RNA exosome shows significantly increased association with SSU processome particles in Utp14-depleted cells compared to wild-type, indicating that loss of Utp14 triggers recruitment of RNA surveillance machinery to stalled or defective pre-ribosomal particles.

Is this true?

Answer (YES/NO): NO